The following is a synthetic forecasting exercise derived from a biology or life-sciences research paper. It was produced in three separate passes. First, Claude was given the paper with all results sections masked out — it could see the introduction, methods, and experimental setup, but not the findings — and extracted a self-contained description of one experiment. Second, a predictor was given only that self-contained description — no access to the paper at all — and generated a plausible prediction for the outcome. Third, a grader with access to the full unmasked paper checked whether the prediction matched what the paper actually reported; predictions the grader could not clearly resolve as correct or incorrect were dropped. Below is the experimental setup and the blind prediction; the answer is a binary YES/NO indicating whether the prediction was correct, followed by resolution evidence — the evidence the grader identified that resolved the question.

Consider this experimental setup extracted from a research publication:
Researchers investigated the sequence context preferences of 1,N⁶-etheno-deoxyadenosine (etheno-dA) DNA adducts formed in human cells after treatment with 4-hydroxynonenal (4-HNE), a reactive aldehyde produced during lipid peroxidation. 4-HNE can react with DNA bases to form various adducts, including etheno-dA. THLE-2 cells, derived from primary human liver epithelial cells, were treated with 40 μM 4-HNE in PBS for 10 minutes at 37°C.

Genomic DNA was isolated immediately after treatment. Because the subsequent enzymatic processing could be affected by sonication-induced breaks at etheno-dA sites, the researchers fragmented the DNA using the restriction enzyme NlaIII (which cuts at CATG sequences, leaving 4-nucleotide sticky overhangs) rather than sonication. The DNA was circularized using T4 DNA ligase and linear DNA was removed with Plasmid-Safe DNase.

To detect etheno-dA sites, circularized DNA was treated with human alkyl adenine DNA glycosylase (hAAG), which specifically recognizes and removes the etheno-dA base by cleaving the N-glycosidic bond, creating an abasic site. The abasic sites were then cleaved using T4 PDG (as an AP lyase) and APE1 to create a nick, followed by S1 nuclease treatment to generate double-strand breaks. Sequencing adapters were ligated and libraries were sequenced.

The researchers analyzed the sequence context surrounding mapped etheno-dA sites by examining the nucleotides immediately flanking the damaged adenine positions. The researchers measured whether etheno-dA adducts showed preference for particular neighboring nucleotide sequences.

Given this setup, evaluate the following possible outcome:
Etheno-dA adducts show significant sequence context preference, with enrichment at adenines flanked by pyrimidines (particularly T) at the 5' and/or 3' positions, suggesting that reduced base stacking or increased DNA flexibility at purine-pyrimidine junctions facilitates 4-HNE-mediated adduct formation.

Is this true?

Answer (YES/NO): NO